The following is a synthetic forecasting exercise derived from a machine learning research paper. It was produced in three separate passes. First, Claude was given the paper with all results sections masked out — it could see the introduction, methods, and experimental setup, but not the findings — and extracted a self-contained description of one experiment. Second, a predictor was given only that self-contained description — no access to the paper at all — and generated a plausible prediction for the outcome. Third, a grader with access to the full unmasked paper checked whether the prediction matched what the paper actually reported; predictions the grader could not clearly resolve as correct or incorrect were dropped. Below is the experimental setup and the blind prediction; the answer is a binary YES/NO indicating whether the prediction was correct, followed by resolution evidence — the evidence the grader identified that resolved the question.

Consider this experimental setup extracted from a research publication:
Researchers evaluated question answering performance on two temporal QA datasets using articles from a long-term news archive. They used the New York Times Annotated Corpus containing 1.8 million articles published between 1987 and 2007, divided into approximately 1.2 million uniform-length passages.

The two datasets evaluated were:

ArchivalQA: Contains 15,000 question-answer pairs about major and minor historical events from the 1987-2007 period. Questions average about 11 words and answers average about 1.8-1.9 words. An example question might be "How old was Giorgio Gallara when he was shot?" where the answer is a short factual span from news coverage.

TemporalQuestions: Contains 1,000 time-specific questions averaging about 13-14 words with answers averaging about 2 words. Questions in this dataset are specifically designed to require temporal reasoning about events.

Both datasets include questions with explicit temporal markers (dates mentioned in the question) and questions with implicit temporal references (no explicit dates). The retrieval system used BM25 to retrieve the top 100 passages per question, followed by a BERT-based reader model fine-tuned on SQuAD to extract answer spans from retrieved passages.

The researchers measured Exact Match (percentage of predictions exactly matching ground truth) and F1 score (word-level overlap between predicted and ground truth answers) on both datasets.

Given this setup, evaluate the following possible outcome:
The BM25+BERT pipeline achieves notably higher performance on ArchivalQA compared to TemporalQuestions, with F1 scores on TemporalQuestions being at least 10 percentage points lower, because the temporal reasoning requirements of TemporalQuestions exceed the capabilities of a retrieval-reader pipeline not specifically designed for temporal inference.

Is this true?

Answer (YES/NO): YES